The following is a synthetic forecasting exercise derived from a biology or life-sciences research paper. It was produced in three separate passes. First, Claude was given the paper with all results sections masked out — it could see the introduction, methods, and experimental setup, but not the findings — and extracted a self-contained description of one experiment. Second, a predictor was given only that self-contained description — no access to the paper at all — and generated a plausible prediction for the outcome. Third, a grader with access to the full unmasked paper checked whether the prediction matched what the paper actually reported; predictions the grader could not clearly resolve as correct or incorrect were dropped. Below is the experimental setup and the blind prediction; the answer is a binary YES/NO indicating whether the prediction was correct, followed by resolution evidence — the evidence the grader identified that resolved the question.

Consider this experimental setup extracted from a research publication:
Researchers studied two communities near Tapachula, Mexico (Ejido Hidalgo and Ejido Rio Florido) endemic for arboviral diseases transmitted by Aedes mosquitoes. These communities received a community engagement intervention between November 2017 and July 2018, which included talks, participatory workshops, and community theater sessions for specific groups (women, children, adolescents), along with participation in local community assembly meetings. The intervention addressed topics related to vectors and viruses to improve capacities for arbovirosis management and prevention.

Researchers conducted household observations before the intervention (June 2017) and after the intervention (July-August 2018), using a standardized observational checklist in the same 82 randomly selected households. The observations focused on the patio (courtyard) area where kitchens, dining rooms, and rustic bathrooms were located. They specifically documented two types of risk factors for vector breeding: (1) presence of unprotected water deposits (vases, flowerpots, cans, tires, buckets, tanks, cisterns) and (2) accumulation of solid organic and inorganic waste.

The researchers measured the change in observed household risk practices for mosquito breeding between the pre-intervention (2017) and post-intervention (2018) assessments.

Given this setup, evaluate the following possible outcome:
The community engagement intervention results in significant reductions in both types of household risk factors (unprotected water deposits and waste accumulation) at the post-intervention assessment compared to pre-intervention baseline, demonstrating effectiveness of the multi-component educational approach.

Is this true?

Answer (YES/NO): NO